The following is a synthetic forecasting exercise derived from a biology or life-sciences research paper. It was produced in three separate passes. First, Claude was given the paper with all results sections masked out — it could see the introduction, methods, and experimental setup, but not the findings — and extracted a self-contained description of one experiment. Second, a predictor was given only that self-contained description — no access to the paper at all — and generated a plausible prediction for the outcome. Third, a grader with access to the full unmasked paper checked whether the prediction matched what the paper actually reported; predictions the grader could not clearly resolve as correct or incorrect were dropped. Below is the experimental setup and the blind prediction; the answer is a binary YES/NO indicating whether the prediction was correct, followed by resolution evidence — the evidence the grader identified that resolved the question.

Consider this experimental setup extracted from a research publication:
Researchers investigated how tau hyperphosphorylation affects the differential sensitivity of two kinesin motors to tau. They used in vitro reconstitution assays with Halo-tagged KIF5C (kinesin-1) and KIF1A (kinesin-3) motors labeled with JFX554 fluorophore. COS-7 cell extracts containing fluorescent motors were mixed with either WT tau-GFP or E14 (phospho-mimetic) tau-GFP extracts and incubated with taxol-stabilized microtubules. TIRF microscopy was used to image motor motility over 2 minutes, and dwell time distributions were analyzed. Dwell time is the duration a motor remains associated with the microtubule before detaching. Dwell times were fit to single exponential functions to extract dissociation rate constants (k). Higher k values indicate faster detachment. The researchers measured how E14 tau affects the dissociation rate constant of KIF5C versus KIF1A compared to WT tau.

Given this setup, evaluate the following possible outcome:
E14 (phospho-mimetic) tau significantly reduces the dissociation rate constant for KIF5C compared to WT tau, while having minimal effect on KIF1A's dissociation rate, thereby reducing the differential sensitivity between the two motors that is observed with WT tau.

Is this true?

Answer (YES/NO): NO